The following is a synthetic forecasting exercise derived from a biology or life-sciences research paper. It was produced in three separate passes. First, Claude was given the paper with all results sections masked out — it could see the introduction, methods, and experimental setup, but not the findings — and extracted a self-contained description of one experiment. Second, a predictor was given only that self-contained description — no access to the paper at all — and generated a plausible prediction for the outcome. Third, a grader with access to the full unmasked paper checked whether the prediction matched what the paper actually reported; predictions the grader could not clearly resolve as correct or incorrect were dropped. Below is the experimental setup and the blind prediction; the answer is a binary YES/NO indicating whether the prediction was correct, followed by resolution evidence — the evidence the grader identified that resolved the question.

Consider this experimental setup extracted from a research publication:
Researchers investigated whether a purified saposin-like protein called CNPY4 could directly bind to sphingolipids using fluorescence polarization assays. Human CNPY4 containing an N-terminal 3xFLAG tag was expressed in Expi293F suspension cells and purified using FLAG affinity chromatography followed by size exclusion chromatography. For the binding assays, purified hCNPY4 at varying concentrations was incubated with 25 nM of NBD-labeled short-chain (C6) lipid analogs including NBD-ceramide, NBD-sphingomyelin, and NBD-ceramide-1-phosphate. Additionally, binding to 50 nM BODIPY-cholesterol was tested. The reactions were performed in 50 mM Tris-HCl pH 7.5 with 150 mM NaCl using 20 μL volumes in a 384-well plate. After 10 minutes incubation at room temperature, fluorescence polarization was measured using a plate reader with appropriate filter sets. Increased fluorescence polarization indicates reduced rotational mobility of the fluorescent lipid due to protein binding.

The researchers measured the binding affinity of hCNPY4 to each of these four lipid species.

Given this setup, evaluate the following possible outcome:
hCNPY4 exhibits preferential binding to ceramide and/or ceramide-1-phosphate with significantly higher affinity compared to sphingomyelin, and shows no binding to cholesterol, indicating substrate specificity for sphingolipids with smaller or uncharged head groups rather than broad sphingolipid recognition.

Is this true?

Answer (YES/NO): NO